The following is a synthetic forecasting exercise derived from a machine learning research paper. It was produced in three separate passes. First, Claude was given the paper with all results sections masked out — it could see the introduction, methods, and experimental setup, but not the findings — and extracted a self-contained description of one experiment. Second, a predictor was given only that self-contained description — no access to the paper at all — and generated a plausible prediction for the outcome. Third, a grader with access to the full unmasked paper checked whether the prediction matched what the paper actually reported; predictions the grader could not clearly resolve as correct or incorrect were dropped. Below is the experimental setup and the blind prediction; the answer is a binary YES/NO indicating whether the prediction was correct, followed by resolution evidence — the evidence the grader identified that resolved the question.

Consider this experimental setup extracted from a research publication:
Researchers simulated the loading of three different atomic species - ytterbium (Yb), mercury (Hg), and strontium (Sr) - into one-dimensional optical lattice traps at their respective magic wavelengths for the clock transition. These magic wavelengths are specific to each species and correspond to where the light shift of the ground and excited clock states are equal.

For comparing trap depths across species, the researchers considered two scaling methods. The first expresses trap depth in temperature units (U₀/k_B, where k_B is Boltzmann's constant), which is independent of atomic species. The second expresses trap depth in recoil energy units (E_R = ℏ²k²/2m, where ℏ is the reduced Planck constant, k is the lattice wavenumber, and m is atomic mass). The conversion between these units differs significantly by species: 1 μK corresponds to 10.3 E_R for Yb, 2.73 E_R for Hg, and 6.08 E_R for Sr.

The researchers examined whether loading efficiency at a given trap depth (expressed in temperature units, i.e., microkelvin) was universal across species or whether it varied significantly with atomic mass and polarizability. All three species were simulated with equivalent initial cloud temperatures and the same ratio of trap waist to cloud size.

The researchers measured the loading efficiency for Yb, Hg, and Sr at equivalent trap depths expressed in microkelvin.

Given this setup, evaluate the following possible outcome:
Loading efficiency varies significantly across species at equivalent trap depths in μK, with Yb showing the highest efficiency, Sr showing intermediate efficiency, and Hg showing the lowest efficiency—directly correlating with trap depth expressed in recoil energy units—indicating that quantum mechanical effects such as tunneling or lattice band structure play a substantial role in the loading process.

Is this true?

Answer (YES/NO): NO